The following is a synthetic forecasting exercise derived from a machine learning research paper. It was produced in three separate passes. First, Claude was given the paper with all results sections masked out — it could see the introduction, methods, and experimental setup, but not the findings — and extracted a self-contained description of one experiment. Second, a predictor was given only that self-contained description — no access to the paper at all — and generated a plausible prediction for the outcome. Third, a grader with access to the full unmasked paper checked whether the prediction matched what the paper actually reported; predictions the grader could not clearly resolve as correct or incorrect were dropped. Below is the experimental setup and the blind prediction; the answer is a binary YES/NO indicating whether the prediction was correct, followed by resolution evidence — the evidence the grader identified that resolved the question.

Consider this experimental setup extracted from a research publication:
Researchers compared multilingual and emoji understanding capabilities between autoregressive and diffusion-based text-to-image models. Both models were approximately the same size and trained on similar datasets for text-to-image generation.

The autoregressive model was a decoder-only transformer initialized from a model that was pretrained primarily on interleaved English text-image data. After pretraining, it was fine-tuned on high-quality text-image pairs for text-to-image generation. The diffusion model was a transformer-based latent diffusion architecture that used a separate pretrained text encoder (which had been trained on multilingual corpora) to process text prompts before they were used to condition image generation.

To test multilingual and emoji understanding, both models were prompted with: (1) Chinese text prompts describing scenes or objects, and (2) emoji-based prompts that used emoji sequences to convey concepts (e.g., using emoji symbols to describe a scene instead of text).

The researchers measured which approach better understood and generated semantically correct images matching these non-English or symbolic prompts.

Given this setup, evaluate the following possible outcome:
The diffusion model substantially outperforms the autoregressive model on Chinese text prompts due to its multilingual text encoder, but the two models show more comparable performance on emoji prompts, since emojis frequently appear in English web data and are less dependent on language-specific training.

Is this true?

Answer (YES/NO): NO